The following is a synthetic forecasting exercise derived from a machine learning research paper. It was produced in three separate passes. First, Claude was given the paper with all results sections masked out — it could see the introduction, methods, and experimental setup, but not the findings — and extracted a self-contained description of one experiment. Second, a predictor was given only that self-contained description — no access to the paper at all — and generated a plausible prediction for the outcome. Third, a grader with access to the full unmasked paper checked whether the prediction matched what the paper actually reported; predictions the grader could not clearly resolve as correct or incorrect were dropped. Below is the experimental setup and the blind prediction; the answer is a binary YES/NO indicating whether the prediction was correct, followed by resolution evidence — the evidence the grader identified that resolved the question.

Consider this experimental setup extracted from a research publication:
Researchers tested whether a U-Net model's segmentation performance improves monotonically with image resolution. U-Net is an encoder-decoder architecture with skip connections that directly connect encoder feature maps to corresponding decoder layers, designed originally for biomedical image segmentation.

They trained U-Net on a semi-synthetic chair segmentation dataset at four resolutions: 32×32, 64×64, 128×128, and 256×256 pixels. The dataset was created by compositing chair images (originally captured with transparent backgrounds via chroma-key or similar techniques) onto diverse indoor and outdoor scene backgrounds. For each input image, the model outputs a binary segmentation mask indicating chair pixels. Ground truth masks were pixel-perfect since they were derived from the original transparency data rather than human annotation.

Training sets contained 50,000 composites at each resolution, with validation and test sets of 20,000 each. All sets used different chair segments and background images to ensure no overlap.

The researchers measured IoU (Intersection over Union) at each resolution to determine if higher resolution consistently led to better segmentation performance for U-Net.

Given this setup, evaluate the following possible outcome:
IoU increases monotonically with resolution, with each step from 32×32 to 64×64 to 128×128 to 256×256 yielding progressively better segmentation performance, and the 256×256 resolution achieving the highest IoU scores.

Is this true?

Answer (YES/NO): YES